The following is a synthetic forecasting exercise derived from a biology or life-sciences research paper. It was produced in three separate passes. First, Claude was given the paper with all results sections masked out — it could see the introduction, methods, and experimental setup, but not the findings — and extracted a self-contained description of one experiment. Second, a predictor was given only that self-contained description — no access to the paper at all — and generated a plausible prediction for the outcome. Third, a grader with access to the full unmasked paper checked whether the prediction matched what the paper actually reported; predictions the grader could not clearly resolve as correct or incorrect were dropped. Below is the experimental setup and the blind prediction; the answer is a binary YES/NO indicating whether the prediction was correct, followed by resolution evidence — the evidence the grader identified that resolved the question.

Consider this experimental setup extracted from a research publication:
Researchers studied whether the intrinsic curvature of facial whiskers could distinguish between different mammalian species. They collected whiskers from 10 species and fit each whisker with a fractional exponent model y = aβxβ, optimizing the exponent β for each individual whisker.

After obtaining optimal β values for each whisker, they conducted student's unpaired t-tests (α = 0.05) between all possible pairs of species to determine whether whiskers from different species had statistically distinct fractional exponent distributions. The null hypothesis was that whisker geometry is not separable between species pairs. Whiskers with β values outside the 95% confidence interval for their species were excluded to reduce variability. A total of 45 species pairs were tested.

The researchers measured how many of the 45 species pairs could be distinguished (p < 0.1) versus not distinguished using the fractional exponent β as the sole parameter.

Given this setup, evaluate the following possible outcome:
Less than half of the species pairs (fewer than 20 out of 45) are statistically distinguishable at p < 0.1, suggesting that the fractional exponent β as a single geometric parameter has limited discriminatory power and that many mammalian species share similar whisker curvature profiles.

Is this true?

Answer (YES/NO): NO